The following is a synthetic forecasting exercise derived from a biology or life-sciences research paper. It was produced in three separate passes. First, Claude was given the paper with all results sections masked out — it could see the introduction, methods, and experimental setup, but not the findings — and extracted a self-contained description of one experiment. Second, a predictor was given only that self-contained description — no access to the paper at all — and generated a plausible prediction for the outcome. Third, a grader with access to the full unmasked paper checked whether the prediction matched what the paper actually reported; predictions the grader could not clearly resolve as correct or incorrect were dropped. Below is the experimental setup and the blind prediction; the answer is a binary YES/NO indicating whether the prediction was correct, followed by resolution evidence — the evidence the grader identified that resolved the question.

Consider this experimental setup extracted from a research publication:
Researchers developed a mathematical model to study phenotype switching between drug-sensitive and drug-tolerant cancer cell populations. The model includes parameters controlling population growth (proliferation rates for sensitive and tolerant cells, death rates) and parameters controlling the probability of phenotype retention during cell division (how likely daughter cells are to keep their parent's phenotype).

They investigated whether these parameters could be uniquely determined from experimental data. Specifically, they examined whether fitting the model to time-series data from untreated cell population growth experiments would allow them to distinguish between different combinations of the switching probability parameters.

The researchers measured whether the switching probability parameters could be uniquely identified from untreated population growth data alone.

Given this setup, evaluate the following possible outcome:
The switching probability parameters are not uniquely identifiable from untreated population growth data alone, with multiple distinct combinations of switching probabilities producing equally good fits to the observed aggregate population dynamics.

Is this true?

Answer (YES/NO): YES